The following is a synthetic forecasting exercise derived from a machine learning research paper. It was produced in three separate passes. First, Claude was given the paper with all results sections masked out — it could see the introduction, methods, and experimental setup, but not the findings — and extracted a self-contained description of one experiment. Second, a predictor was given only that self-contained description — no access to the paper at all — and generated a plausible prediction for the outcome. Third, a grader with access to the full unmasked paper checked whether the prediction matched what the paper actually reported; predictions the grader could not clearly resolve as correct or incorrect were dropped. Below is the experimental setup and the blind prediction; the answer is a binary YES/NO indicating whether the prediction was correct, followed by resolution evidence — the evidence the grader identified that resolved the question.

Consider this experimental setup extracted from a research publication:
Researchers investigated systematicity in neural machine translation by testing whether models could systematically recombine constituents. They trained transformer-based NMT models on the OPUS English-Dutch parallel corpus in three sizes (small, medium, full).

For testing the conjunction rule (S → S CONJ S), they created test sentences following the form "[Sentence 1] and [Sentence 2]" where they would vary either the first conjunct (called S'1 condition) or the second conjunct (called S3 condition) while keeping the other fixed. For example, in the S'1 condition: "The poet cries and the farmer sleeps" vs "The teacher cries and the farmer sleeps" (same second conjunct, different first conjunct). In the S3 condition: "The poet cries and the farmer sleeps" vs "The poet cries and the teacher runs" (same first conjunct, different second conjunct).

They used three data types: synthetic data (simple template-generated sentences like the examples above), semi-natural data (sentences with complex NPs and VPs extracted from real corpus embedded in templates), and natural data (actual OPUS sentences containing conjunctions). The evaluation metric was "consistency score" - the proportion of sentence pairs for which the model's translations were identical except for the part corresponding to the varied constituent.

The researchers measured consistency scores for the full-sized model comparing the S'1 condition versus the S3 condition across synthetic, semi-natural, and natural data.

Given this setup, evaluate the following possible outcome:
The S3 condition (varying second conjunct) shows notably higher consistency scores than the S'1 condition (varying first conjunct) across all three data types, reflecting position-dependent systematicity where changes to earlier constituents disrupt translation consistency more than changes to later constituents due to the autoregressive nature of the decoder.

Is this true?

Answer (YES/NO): NO